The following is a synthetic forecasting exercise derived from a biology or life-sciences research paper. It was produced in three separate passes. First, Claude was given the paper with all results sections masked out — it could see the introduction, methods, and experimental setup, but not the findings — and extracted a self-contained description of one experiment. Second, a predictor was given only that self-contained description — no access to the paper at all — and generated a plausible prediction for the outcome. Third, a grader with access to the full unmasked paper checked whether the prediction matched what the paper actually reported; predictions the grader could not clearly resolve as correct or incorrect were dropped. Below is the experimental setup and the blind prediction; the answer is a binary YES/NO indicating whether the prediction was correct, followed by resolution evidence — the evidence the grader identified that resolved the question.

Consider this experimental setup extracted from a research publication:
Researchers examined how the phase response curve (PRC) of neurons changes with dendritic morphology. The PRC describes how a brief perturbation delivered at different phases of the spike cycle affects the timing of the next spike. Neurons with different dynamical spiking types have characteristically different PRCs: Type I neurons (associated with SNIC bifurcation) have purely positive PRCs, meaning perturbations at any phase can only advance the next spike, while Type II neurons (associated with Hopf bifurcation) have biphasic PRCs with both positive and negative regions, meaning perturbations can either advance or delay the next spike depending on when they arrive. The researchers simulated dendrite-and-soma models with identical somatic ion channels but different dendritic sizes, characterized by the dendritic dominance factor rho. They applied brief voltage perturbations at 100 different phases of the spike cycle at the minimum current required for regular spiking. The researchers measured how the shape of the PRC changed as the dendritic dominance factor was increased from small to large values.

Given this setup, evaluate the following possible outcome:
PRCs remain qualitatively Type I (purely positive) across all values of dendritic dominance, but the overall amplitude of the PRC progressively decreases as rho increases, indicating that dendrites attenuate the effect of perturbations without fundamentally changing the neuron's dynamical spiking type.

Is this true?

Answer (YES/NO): NO